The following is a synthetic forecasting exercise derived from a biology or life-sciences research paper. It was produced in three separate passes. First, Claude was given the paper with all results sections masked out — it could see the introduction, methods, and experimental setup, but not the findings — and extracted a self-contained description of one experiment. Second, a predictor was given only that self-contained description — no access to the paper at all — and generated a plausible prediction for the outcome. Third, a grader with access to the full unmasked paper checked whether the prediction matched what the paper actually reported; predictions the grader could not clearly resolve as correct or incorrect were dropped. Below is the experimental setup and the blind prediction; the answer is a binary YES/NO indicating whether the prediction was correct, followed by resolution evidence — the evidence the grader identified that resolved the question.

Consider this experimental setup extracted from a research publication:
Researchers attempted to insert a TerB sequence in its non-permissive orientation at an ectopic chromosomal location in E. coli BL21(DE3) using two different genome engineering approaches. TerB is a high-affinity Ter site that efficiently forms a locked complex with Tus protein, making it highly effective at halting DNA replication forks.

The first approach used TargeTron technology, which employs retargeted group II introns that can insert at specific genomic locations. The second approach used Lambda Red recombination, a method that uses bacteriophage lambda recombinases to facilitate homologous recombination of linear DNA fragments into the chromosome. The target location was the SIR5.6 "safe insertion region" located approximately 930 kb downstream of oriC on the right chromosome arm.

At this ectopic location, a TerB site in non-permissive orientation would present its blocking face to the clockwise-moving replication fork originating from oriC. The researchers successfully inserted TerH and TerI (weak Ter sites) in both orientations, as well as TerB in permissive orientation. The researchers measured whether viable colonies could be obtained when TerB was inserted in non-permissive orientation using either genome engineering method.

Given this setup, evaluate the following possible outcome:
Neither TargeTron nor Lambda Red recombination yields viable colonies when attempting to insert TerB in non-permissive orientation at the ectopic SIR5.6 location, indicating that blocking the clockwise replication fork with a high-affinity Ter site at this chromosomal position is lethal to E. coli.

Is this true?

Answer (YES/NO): YES